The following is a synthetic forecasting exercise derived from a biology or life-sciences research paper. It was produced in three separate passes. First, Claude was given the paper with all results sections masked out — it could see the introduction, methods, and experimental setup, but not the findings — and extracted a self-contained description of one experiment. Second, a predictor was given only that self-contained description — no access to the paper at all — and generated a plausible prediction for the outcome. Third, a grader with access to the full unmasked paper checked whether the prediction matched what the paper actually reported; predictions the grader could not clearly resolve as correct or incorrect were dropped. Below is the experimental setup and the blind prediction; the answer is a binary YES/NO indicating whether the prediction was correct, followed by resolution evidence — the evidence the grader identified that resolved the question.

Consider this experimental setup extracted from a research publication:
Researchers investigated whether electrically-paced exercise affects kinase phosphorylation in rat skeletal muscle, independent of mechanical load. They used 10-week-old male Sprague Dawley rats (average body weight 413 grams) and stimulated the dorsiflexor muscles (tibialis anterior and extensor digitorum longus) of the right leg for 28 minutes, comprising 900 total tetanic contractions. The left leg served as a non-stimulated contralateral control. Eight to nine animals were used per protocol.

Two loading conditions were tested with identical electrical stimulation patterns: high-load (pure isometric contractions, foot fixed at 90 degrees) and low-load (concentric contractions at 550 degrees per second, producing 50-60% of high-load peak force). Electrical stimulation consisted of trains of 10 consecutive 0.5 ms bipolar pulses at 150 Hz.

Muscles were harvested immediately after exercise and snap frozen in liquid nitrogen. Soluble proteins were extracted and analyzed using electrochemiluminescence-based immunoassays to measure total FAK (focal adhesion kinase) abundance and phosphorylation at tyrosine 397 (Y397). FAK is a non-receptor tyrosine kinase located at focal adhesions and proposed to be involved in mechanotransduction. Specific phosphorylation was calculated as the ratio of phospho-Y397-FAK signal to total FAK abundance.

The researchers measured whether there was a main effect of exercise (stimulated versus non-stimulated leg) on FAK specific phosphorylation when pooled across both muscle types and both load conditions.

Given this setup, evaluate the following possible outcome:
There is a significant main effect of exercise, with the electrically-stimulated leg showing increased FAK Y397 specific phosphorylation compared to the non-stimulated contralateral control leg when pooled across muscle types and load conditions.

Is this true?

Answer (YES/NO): NO